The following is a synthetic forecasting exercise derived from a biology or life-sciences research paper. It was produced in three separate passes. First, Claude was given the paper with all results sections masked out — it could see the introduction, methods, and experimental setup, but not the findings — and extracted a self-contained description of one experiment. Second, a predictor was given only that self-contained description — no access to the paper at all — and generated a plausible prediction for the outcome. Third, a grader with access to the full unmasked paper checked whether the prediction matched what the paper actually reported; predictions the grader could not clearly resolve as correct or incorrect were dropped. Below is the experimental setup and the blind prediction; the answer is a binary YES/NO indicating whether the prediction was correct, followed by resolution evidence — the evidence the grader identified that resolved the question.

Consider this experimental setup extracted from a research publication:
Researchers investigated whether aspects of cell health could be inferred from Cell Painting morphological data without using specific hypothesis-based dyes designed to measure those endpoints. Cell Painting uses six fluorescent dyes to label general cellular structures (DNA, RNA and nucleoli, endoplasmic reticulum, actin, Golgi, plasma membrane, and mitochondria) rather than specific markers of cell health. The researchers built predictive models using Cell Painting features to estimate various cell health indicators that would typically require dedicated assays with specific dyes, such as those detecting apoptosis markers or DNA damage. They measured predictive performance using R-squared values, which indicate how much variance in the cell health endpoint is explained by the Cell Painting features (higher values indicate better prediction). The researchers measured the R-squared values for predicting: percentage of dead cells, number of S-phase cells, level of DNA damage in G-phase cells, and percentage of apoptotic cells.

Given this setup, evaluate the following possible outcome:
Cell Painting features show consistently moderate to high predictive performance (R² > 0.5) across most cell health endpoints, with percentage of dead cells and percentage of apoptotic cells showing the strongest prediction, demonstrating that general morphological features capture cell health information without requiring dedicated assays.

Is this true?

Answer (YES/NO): NO